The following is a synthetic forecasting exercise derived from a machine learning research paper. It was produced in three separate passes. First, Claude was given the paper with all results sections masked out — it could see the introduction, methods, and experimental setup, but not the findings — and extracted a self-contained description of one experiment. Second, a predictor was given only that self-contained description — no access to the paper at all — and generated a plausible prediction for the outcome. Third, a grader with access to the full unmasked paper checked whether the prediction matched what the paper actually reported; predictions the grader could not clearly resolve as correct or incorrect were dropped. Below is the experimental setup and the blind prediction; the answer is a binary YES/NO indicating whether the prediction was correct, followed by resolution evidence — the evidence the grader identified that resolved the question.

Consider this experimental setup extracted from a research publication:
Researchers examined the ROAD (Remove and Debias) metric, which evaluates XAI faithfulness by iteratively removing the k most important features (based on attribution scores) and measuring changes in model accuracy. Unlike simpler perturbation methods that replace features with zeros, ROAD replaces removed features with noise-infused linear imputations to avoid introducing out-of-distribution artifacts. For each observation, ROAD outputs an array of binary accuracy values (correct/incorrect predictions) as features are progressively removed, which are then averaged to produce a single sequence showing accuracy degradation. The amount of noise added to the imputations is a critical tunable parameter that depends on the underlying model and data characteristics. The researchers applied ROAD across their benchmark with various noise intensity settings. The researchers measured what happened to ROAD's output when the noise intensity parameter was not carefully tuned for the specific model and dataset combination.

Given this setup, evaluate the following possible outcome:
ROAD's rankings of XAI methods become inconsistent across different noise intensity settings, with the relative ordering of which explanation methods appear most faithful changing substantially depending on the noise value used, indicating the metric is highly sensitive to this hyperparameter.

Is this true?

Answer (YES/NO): NO